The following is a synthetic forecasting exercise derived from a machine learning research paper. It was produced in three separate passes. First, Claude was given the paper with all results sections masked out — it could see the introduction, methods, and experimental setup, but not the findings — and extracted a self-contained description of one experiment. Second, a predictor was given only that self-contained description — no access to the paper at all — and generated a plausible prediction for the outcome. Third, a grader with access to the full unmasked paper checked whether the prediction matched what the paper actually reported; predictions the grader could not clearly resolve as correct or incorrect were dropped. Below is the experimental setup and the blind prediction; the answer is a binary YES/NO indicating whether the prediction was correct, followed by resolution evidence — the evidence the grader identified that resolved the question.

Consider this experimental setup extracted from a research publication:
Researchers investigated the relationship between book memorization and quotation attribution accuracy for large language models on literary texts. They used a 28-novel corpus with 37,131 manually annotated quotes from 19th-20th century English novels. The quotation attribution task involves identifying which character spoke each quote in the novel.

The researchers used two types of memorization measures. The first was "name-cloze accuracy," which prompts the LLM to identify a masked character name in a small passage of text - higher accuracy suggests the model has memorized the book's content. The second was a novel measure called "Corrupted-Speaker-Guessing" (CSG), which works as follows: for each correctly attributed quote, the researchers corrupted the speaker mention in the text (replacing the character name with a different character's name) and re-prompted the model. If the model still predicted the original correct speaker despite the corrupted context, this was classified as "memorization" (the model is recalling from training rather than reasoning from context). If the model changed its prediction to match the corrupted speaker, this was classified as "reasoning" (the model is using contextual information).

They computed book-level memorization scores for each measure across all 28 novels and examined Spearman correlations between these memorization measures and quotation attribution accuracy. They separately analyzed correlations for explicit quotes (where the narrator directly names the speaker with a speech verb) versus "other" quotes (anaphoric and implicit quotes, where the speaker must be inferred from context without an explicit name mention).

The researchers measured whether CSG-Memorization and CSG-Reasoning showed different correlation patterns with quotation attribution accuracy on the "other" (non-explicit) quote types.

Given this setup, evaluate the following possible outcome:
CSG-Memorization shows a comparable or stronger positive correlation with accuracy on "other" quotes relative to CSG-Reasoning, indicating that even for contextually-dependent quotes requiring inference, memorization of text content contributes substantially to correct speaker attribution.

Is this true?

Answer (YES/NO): NO